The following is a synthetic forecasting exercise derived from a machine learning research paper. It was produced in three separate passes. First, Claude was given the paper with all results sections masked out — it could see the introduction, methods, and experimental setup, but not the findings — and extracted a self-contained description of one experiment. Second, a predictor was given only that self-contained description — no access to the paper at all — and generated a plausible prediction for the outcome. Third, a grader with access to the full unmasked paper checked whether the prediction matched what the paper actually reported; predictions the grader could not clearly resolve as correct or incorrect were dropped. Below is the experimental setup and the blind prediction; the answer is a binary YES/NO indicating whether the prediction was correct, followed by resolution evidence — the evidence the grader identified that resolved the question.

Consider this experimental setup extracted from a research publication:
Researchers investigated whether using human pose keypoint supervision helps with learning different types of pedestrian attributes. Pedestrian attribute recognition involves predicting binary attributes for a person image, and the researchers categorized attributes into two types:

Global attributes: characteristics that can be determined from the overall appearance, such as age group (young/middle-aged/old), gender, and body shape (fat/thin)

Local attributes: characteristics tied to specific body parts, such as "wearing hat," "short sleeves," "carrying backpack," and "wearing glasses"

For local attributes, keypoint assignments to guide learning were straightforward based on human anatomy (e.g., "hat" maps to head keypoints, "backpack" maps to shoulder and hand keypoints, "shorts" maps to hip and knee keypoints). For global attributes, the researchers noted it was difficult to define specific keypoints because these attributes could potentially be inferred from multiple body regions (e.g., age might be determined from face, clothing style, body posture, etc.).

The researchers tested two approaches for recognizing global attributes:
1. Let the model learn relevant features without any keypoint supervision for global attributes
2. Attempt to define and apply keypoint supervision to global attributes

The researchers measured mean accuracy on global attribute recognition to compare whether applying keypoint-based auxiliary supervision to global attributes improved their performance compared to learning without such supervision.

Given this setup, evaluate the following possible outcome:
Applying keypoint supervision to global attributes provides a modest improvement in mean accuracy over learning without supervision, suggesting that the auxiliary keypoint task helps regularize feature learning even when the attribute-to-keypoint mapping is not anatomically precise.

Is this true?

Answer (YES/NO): NO